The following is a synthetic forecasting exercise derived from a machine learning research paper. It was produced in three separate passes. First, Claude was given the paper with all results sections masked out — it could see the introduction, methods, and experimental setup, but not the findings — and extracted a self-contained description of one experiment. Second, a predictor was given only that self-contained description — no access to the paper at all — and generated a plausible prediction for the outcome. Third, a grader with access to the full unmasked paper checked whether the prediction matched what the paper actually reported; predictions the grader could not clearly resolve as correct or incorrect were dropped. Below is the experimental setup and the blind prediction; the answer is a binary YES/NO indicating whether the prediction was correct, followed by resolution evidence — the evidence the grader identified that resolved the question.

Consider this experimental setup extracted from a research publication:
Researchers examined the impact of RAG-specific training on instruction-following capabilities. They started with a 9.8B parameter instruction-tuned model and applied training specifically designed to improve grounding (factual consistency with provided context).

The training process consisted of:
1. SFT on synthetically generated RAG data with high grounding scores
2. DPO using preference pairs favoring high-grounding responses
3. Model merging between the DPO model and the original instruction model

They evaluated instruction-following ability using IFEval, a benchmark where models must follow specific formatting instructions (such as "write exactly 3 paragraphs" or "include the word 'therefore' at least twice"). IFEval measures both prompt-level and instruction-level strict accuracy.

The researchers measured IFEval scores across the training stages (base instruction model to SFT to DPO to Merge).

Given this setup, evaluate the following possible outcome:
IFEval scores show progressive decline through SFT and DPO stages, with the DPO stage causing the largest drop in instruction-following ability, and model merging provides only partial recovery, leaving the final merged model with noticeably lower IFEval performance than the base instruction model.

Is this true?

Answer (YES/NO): NO